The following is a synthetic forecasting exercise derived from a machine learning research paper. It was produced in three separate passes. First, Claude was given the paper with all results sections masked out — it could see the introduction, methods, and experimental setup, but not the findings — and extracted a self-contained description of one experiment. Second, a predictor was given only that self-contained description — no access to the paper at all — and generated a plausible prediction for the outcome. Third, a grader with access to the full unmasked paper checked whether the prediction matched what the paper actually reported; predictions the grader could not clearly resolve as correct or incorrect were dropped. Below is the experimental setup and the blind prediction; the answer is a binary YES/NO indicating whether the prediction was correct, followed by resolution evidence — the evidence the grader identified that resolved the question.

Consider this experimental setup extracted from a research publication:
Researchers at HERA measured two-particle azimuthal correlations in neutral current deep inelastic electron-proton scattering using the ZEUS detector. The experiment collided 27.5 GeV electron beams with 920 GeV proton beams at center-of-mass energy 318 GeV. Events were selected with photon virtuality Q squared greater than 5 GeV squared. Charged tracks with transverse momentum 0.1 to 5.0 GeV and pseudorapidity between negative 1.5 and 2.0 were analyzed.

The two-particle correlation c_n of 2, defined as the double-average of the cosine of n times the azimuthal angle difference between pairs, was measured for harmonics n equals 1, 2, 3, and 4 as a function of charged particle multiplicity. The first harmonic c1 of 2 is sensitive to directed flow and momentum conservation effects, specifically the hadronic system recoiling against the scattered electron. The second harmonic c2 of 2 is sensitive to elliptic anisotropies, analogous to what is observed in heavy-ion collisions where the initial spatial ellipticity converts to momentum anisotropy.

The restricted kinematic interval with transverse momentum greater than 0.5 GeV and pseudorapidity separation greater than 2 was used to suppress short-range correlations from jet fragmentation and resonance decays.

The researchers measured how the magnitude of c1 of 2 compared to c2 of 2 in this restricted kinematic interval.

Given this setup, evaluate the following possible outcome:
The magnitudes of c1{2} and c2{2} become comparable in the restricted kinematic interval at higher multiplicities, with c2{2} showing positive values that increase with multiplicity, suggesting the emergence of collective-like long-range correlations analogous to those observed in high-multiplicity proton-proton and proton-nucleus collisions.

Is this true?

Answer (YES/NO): NO